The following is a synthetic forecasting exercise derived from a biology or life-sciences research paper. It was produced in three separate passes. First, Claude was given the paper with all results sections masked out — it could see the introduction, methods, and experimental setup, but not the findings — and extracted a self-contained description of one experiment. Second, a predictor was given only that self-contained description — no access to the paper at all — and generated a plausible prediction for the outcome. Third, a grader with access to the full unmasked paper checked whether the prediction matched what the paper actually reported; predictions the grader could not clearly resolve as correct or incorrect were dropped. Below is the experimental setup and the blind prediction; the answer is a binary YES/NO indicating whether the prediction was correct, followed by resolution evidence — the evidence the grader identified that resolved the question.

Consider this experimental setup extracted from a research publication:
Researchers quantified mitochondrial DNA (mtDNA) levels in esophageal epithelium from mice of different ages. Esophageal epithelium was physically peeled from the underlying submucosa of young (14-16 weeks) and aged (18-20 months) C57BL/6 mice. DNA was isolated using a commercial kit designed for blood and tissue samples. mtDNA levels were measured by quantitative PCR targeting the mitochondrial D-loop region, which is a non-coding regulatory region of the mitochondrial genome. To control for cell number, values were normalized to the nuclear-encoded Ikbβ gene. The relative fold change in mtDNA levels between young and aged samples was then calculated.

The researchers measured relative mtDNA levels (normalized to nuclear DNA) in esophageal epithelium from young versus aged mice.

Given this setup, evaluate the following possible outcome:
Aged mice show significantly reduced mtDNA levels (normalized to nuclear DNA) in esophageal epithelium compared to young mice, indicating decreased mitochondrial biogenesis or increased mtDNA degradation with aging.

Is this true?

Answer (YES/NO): NO